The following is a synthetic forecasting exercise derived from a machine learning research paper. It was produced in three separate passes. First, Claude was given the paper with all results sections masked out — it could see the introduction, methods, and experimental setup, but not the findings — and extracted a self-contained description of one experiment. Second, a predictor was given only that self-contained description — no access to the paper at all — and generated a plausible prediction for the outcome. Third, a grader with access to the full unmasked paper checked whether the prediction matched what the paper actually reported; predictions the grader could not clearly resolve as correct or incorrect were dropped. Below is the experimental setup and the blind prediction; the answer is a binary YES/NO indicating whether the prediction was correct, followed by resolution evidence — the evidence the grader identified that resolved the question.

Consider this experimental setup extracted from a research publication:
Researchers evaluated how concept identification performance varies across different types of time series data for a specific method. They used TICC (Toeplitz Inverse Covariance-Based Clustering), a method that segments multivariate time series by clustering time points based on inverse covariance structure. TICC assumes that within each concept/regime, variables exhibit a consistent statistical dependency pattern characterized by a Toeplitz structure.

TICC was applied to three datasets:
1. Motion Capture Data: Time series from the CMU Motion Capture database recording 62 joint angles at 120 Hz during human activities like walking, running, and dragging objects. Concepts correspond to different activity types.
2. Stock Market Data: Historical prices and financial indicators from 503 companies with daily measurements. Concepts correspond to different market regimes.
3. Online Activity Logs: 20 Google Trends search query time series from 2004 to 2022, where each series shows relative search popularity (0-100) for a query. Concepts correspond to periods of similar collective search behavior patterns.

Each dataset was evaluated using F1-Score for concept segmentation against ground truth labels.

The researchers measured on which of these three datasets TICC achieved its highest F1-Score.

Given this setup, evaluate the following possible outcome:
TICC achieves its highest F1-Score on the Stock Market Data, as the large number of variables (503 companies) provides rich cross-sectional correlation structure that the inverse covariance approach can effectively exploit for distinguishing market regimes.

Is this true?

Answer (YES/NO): NO